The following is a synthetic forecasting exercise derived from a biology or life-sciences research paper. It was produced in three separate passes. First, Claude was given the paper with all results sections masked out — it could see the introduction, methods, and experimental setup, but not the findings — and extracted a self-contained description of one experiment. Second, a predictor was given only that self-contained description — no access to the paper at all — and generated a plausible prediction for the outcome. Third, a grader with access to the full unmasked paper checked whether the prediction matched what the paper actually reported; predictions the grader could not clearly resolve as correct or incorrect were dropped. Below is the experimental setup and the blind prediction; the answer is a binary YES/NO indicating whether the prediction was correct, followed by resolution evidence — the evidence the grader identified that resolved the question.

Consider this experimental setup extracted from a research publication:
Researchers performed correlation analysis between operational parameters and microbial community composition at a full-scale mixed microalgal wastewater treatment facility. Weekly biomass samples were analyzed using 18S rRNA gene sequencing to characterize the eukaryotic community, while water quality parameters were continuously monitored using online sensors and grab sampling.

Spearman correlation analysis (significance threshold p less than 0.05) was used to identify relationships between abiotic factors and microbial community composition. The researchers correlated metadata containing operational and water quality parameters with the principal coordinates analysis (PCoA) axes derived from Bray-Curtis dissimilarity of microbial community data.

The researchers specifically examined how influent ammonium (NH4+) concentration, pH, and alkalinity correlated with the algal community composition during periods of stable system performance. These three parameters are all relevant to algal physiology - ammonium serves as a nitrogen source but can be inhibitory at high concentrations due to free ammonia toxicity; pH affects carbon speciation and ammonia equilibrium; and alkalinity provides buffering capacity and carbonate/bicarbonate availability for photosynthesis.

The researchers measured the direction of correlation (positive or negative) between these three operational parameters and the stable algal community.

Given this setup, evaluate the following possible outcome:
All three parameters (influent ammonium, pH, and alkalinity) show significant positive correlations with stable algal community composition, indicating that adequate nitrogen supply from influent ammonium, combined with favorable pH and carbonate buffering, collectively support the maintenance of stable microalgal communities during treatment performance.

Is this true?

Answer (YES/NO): YES